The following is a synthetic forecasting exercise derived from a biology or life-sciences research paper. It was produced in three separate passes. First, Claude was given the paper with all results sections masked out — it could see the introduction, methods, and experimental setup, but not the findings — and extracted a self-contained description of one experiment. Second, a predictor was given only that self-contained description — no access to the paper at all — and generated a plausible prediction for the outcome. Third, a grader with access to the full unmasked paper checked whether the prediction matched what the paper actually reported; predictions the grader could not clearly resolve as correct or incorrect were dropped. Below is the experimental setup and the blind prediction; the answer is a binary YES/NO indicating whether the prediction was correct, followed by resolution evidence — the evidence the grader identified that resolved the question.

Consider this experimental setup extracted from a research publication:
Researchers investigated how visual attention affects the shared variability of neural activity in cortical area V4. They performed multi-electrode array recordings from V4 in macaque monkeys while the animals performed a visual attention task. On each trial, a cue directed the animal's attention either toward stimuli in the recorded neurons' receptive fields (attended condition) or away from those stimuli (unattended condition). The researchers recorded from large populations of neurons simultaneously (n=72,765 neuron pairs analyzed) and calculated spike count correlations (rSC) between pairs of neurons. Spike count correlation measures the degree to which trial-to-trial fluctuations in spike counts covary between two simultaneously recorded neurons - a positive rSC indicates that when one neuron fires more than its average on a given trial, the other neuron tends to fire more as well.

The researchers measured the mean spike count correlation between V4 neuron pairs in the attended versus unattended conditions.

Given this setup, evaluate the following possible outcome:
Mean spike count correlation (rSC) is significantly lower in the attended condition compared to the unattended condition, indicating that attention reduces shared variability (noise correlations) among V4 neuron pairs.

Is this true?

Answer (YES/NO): YES